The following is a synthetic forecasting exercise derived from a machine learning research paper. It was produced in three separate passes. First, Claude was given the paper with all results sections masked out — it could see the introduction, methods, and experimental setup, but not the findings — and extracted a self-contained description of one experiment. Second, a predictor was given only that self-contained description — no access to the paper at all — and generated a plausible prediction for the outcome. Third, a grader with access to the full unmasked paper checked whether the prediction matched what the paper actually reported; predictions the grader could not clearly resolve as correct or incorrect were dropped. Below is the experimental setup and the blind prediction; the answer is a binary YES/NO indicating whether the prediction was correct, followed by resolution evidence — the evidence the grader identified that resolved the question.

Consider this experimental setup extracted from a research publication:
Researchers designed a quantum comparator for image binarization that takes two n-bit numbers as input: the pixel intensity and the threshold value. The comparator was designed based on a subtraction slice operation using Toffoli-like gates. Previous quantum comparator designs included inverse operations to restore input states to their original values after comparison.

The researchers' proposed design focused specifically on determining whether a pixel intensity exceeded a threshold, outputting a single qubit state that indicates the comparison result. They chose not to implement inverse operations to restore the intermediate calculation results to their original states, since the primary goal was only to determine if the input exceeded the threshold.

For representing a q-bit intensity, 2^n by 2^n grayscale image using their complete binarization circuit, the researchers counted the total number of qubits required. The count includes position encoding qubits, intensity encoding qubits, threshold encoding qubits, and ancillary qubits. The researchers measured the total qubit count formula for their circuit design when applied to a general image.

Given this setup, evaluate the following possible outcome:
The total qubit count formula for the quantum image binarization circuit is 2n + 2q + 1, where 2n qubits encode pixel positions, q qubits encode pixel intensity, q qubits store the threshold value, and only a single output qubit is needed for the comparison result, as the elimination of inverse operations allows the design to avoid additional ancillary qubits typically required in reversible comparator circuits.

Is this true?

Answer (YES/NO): YES